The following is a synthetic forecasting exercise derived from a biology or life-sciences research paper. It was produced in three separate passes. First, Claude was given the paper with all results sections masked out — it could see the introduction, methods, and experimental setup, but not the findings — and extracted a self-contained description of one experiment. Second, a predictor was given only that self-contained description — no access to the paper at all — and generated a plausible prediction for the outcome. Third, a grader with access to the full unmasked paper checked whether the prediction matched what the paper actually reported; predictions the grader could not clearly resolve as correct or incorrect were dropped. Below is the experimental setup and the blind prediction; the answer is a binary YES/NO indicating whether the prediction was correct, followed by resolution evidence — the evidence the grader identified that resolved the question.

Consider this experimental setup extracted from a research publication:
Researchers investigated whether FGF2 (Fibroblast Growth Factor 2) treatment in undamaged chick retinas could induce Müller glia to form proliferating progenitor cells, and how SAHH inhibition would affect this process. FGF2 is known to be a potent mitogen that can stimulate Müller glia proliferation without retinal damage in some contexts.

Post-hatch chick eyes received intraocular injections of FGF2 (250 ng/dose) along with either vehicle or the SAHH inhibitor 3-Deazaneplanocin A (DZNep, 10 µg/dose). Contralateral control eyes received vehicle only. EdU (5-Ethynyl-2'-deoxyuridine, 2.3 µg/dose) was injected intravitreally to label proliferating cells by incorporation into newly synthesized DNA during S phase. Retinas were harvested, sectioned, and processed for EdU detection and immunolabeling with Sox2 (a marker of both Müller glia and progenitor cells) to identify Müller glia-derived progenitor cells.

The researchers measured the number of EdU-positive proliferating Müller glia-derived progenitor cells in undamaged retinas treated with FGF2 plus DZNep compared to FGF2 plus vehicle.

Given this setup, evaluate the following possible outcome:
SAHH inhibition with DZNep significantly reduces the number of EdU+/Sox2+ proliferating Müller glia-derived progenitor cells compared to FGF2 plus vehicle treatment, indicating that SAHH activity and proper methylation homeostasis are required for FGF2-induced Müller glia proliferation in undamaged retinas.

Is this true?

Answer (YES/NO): YES